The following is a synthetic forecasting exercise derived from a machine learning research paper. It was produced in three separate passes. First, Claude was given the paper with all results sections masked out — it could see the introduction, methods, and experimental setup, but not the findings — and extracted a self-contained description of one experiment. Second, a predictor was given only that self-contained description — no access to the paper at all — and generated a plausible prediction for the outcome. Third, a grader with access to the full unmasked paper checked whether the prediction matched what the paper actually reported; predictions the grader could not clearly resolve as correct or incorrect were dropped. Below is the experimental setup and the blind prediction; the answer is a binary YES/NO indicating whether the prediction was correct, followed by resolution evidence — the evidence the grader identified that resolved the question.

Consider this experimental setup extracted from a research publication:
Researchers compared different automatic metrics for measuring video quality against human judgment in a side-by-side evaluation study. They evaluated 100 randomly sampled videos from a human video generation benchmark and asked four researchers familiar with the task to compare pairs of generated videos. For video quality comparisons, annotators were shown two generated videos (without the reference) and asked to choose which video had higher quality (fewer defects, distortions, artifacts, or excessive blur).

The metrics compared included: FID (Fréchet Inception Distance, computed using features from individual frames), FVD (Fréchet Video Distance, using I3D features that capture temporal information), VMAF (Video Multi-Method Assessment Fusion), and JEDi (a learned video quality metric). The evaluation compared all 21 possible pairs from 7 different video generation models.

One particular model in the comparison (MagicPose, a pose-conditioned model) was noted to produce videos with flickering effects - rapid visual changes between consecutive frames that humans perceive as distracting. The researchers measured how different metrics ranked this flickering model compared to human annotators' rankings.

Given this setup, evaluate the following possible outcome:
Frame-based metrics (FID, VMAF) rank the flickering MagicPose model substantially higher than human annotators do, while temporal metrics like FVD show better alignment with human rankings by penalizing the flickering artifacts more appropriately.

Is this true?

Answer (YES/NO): NO